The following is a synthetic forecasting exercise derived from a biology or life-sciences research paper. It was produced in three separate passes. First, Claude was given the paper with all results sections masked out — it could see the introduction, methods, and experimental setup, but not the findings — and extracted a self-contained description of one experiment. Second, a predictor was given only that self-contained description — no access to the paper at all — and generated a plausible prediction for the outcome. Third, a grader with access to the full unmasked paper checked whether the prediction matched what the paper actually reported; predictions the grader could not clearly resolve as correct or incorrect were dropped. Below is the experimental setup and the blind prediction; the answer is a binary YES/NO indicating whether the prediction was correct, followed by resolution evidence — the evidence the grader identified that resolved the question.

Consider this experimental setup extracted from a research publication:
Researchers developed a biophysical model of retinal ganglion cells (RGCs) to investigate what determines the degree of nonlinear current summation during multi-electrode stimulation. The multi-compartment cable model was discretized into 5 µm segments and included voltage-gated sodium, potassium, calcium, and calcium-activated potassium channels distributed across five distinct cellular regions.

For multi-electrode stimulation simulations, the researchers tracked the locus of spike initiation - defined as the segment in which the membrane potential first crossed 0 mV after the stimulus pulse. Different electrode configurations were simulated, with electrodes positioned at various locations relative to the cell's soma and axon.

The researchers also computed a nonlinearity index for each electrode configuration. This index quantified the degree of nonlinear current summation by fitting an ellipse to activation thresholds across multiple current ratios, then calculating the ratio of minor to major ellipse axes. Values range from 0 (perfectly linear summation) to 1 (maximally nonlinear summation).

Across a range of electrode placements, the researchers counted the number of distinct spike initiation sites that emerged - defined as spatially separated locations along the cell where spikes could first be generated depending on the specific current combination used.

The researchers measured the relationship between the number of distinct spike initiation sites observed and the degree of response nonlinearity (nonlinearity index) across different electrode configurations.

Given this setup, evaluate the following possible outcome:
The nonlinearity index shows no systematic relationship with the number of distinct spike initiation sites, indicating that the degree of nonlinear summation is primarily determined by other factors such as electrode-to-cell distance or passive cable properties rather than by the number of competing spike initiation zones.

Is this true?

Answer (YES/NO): NO